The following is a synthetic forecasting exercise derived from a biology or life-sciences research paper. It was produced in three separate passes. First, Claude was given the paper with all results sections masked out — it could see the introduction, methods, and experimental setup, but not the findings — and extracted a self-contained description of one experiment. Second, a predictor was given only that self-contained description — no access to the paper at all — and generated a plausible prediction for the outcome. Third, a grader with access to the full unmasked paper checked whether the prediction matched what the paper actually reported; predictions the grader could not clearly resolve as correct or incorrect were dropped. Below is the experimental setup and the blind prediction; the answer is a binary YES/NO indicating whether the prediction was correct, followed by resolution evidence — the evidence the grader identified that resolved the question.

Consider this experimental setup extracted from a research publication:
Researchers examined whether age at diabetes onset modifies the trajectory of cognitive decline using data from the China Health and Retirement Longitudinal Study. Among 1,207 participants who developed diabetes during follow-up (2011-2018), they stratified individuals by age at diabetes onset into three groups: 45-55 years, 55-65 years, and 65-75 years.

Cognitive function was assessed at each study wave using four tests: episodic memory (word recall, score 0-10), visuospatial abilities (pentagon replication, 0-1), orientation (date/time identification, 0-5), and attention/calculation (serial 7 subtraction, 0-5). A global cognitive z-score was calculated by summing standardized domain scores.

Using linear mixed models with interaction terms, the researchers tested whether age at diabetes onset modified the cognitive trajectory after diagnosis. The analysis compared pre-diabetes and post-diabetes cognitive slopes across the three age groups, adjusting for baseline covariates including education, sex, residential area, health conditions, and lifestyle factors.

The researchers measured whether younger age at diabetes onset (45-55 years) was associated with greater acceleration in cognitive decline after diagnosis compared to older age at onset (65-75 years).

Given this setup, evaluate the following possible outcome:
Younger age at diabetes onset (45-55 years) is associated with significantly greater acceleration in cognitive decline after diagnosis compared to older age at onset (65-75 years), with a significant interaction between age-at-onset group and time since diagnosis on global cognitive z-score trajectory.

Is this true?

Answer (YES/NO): NO